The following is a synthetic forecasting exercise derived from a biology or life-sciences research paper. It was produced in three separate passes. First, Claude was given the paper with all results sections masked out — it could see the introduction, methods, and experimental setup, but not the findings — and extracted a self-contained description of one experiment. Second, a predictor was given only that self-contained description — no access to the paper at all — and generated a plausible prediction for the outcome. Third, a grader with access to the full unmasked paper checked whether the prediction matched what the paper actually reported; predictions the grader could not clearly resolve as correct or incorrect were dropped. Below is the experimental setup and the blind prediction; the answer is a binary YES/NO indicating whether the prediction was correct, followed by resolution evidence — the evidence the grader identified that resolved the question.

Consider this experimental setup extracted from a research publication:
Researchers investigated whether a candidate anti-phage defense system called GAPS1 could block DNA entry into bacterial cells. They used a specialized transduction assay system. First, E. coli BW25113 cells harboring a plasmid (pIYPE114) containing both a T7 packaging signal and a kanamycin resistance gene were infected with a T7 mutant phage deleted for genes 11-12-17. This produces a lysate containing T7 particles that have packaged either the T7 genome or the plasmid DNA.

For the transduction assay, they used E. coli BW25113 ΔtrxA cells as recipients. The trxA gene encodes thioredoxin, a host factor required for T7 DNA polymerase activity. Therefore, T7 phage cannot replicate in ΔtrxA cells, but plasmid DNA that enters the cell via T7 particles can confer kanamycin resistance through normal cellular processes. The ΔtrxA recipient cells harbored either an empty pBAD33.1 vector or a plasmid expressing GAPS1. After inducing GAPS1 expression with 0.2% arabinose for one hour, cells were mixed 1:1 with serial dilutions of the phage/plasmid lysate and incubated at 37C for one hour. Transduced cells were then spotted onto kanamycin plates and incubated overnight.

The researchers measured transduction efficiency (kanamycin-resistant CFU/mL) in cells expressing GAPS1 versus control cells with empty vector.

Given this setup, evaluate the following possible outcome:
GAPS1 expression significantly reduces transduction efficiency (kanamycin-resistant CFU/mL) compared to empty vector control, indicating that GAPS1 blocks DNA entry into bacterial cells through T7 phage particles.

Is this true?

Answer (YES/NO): NO